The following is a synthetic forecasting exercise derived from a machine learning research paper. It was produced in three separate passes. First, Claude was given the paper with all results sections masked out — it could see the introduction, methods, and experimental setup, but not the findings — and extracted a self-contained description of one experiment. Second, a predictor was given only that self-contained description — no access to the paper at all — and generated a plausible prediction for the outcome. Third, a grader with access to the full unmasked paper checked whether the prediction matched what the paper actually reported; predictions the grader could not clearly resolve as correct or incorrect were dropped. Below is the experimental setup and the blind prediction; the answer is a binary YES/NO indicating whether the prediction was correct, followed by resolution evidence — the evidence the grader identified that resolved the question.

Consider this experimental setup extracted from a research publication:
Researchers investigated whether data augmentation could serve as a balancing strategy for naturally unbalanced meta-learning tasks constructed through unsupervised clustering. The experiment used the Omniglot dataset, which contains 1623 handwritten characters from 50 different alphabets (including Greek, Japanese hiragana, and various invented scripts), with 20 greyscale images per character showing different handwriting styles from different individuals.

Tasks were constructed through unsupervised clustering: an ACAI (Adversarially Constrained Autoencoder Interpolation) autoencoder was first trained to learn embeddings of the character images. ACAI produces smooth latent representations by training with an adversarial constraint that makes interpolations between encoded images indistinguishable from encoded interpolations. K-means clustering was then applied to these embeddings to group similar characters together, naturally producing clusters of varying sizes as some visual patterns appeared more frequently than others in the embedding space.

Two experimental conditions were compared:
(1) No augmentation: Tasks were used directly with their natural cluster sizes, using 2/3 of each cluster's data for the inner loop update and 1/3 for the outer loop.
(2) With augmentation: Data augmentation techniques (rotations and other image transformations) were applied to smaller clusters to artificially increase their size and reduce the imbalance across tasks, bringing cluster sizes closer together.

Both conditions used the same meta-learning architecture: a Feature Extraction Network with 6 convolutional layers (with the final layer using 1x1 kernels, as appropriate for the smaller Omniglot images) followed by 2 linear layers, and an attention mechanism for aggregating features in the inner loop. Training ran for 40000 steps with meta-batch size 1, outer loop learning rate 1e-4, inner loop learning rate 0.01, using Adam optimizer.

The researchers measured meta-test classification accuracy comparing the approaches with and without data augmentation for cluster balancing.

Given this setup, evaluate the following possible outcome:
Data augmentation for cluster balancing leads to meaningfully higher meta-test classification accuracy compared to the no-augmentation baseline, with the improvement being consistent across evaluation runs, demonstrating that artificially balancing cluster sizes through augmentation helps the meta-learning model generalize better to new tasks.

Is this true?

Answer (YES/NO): NO